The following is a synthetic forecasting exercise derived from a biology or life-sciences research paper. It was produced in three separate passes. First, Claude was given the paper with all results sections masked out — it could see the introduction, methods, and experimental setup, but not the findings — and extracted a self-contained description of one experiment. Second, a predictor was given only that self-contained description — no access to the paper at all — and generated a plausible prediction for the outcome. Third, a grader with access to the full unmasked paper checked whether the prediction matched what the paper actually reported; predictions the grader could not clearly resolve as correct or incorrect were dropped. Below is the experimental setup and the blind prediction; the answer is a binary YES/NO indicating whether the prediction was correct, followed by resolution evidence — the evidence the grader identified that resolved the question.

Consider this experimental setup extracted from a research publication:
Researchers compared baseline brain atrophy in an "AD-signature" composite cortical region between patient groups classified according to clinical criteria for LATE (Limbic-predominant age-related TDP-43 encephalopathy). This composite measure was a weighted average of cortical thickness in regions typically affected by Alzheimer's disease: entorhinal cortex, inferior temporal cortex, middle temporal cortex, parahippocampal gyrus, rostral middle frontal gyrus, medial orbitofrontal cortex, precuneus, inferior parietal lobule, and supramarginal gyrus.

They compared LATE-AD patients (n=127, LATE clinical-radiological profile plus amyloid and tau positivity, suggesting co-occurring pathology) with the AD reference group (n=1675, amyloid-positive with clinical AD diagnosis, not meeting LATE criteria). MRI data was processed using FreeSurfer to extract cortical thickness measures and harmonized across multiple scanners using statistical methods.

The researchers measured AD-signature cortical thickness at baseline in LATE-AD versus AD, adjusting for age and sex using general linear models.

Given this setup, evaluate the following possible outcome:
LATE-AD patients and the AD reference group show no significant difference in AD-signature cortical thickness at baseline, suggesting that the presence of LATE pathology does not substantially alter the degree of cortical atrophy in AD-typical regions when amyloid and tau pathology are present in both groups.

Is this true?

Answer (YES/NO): NO